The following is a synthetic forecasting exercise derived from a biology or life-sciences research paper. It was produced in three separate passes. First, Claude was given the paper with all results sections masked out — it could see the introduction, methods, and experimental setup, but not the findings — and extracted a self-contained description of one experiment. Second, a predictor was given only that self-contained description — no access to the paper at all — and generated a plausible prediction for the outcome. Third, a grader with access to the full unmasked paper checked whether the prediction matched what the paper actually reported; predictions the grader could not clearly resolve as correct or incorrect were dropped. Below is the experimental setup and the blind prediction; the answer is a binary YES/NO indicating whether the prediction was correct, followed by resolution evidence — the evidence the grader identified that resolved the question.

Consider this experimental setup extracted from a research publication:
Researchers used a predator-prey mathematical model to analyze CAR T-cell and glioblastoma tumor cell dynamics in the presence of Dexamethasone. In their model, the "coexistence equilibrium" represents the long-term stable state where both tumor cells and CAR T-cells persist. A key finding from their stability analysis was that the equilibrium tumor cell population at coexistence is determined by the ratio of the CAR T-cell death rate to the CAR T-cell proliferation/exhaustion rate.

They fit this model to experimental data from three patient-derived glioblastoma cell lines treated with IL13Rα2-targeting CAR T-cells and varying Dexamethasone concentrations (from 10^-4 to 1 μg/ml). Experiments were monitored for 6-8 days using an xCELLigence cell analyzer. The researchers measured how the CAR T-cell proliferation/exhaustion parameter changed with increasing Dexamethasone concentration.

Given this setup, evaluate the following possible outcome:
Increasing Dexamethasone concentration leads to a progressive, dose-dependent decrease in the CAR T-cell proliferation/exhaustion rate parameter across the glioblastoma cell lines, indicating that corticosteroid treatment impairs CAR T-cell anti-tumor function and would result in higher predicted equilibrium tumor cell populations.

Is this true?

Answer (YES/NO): NO